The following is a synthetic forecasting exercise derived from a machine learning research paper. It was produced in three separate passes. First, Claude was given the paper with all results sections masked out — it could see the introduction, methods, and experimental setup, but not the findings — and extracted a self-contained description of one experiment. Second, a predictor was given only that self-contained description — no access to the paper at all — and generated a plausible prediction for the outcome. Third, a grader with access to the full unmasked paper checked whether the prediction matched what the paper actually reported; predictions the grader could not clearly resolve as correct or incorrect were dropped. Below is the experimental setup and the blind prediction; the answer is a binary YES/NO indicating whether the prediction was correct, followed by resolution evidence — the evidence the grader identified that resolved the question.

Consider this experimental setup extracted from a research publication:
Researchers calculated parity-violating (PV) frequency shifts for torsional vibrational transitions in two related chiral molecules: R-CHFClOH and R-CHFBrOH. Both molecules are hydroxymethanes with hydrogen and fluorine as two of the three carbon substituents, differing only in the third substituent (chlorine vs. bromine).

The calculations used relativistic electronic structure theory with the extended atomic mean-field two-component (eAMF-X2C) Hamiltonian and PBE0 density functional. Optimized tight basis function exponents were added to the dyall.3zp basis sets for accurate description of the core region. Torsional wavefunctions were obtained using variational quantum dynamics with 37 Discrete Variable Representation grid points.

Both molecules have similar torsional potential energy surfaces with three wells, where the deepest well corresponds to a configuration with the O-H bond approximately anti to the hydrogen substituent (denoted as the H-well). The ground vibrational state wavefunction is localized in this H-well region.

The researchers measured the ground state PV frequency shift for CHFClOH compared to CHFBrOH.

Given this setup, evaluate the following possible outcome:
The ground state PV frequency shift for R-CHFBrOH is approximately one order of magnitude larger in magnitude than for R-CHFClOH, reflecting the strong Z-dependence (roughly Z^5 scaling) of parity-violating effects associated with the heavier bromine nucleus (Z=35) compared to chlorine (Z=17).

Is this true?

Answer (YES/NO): YES